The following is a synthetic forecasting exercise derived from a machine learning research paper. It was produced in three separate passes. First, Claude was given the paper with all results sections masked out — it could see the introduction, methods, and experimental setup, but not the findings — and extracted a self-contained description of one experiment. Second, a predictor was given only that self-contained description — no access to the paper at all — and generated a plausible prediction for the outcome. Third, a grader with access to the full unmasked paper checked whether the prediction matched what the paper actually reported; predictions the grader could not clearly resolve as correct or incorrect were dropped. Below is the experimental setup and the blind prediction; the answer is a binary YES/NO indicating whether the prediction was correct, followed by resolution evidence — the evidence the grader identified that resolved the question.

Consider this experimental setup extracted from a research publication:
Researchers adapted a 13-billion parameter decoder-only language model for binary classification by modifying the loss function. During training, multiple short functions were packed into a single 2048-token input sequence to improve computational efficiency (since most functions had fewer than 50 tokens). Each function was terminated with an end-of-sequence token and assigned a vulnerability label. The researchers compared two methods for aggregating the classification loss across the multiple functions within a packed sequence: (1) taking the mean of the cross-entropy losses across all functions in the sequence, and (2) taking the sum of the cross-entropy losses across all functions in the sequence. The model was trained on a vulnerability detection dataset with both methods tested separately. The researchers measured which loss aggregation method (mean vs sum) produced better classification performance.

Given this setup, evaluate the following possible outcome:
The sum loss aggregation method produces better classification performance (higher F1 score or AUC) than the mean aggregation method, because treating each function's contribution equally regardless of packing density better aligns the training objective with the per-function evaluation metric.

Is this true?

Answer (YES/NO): YES